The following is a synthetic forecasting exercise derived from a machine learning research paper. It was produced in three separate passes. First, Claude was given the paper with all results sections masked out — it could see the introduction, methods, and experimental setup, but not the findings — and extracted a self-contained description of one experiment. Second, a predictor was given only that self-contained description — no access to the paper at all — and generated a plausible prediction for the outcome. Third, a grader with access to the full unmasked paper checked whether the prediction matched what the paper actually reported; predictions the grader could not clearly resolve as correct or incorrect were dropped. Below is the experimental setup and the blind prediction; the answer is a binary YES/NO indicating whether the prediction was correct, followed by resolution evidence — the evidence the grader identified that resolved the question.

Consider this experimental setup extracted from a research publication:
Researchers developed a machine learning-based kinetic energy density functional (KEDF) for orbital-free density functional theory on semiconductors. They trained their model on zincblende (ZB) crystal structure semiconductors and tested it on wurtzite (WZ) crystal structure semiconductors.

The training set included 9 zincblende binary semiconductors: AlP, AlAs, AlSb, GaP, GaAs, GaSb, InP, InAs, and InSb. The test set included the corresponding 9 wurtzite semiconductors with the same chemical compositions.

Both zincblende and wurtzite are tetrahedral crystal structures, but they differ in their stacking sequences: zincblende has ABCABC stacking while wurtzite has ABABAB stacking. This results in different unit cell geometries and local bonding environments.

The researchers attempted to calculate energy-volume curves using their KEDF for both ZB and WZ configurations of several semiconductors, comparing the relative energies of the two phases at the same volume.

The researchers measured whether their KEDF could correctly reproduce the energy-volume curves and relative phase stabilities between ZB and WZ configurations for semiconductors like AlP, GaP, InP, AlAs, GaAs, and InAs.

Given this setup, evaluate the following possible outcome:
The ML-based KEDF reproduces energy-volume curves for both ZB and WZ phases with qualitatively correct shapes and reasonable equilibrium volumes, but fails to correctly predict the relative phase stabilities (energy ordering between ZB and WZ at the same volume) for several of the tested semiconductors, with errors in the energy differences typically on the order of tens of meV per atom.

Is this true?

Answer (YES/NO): NO